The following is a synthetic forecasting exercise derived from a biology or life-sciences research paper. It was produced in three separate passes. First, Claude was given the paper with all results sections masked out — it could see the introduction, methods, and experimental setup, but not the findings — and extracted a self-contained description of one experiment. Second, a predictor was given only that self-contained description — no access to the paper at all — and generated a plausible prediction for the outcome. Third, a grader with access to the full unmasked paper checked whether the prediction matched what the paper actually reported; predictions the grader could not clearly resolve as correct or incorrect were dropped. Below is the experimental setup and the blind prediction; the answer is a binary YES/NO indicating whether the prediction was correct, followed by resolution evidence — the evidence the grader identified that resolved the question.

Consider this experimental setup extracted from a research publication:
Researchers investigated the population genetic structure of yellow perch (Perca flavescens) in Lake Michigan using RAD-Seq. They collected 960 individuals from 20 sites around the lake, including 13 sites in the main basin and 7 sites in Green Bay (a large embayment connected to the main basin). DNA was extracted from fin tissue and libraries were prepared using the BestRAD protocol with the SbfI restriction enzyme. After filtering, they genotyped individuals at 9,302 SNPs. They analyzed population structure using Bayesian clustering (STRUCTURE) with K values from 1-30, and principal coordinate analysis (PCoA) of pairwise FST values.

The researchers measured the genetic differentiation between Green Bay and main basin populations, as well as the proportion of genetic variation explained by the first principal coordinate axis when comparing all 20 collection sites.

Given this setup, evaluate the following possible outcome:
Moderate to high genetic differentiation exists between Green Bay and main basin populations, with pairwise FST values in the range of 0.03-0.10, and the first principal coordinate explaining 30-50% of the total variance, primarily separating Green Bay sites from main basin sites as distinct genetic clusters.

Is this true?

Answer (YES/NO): NO